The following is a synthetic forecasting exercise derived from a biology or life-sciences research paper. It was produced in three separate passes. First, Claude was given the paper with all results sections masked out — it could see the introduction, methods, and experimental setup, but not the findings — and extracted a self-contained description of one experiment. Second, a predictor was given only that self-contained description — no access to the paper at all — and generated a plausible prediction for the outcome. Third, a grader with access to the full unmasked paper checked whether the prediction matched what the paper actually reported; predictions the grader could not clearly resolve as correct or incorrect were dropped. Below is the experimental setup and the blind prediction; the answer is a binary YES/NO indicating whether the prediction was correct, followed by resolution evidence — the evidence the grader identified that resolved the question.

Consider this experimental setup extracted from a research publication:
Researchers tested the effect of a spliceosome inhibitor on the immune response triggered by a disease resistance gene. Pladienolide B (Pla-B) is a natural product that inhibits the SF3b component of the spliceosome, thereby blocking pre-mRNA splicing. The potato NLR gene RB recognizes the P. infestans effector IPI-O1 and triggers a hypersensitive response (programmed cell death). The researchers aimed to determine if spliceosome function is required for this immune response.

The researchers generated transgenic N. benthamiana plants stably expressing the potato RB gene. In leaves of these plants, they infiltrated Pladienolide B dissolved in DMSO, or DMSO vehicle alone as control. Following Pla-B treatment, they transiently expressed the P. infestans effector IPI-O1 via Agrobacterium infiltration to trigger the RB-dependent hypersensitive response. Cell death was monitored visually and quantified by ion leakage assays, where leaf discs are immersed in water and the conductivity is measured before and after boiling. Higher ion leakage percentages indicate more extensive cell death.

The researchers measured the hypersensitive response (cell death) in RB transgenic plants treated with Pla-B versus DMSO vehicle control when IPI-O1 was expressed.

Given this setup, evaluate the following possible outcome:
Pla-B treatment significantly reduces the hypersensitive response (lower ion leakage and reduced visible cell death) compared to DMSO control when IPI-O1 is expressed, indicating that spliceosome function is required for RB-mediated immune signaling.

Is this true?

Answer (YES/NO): YES